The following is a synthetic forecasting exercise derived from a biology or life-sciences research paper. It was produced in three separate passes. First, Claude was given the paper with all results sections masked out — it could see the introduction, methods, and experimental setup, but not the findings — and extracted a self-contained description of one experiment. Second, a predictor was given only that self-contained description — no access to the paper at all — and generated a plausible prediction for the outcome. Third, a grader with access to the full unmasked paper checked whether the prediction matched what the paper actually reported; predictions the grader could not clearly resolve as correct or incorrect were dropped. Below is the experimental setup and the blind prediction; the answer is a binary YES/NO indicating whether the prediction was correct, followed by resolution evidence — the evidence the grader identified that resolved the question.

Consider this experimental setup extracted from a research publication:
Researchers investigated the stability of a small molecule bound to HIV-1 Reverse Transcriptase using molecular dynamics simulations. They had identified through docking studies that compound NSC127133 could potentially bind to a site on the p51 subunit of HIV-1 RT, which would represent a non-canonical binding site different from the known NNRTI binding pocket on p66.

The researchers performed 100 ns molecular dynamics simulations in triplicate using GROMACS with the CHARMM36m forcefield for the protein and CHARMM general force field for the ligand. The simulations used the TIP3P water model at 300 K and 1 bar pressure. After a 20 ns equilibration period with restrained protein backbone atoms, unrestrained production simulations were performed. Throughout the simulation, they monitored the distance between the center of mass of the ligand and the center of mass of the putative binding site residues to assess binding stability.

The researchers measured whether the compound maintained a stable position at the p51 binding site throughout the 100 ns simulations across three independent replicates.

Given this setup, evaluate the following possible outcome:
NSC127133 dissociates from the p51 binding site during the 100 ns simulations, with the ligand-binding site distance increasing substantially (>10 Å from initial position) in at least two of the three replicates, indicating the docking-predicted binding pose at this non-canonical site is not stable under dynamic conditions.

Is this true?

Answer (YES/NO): NO